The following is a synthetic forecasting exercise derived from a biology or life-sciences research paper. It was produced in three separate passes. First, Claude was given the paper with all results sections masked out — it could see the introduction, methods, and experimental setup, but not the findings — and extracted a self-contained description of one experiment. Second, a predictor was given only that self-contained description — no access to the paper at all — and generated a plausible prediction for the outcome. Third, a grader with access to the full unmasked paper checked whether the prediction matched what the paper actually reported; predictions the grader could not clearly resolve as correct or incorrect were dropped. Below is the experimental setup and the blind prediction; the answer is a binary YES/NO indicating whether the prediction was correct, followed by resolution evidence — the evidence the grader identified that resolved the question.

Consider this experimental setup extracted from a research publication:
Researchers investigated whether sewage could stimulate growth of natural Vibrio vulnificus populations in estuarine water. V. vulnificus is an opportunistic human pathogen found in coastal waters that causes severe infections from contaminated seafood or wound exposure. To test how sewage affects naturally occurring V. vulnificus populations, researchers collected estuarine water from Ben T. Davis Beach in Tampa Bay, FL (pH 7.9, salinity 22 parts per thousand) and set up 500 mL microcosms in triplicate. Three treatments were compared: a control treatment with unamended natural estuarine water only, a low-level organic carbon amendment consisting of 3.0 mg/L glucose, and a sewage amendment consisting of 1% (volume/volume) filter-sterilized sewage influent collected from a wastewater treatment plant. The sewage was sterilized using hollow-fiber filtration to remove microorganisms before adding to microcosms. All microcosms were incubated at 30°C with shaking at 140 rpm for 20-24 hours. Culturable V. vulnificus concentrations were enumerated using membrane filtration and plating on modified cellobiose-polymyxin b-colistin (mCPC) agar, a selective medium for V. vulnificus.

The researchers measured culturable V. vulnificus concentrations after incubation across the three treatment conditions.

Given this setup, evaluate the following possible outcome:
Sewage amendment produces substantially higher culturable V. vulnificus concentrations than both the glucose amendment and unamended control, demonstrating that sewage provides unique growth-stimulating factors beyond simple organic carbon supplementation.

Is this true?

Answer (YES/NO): YES